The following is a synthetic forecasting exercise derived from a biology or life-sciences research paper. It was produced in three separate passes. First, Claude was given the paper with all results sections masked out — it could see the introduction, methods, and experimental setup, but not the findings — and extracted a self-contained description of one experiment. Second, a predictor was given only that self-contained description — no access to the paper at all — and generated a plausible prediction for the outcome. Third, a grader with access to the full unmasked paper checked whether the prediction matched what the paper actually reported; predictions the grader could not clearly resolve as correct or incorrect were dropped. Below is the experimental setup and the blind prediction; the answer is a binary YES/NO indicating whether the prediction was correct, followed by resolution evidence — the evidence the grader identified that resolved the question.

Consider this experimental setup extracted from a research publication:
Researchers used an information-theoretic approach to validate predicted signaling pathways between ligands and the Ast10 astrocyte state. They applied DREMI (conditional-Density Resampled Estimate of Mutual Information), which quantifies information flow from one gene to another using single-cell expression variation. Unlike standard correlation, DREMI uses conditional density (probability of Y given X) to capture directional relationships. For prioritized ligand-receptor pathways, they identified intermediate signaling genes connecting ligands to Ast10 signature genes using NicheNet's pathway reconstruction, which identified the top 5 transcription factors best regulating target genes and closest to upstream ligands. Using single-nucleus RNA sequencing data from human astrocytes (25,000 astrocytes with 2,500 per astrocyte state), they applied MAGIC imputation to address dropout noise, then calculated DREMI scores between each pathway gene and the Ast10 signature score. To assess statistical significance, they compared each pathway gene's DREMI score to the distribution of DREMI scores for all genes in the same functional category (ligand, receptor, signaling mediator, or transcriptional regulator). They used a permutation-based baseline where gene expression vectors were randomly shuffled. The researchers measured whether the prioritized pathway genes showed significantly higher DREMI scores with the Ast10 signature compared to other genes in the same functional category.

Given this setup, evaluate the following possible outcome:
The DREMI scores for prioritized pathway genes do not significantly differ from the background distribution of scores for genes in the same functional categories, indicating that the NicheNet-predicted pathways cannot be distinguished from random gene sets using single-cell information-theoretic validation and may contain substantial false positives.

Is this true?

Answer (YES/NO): NO